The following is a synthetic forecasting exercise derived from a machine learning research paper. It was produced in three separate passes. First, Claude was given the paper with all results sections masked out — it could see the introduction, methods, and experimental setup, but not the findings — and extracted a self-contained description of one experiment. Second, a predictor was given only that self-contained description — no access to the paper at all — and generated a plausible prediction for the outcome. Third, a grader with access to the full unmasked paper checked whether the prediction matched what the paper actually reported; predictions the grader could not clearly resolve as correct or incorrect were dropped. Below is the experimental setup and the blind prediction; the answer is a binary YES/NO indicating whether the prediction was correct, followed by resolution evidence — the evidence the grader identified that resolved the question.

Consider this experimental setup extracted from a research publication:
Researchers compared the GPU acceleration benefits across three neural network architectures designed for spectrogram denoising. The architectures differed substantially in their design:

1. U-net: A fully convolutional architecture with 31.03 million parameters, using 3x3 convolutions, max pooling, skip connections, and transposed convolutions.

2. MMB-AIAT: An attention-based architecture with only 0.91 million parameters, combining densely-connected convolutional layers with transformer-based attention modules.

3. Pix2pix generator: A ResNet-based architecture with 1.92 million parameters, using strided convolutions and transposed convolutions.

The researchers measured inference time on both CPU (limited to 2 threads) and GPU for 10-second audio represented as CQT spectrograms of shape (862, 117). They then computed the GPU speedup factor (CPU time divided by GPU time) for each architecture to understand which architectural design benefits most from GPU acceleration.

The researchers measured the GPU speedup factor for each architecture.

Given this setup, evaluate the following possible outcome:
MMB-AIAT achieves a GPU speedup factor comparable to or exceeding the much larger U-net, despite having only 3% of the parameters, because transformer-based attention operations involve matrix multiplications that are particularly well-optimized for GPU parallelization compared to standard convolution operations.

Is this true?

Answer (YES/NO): NO